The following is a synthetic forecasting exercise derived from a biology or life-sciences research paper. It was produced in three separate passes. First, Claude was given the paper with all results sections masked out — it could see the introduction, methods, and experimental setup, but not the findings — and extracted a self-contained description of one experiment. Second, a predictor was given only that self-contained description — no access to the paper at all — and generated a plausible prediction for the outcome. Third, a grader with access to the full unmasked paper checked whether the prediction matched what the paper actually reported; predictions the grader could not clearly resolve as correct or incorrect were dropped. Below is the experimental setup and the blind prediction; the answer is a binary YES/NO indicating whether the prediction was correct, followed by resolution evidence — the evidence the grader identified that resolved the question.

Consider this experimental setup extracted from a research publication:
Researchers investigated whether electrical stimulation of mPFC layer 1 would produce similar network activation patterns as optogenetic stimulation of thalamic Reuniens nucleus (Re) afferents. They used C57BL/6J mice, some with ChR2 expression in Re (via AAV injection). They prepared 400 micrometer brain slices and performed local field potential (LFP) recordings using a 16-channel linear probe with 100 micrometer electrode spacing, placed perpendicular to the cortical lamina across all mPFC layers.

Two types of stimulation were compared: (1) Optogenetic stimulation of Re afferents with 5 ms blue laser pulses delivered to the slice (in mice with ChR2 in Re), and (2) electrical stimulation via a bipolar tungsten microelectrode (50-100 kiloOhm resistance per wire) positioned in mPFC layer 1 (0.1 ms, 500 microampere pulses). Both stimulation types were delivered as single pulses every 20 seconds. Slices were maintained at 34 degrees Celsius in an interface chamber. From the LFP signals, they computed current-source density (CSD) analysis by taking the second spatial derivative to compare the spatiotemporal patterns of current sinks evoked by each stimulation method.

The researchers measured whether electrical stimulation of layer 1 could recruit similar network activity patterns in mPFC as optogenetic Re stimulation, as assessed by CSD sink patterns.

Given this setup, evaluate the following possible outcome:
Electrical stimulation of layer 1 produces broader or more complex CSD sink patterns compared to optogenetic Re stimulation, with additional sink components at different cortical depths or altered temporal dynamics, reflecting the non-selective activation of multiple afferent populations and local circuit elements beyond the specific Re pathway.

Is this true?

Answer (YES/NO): NO